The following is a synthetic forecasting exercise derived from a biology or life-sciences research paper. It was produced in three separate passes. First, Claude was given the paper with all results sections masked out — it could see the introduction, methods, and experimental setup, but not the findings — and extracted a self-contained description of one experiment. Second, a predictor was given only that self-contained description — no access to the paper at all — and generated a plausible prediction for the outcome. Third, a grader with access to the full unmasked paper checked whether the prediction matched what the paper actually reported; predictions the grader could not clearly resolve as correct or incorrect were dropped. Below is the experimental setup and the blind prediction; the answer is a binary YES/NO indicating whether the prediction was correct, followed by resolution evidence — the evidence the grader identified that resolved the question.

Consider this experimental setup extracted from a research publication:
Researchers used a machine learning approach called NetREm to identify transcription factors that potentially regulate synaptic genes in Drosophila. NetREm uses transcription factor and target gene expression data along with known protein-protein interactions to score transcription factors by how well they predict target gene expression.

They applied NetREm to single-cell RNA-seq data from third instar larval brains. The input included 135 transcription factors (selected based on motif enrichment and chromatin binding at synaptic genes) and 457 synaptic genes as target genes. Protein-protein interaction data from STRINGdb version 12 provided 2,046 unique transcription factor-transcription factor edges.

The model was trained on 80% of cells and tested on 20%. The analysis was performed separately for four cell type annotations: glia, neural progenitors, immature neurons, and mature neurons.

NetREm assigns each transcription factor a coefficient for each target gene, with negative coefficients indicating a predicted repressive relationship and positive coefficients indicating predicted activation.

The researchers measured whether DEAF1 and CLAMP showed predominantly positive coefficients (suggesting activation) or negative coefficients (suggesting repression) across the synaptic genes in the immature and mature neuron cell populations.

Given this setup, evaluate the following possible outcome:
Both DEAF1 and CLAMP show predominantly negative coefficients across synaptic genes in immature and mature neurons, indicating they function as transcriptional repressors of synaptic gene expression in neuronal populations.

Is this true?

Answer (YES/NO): YES